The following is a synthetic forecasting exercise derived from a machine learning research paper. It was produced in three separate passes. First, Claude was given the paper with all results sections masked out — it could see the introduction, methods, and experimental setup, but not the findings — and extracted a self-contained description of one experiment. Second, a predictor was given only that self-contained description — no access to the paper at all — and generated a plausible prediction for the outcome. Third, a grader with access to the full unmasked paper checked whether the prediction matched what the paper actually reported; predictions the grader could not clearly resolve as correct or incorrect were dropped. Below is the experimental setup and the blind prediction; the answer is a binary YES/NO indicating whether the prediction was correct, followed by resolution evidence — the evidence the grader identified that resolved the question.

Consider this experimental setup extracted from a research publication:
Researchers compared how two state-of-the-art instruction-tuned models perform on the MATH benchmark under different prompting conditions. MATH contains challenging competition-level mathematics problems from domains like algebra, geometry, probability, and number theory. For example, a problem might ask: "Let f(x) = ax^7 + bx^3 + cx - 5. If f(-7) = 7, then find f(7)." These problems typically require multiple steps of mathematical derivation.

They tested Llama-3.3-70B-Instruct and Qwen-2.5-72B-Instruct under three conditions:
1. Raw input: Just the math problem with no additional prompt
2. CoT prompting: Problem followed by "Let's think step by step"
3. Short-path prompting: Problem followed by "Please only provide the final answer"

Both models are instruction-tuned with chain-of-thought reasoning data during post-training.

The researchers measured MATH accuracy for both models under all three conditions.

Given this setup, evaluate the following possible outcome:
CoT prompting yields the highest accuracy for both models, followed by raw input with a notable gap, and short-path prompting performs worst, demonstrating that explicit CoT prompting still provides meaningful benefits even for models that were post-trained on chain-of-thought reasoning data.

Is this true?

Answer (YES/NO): NO